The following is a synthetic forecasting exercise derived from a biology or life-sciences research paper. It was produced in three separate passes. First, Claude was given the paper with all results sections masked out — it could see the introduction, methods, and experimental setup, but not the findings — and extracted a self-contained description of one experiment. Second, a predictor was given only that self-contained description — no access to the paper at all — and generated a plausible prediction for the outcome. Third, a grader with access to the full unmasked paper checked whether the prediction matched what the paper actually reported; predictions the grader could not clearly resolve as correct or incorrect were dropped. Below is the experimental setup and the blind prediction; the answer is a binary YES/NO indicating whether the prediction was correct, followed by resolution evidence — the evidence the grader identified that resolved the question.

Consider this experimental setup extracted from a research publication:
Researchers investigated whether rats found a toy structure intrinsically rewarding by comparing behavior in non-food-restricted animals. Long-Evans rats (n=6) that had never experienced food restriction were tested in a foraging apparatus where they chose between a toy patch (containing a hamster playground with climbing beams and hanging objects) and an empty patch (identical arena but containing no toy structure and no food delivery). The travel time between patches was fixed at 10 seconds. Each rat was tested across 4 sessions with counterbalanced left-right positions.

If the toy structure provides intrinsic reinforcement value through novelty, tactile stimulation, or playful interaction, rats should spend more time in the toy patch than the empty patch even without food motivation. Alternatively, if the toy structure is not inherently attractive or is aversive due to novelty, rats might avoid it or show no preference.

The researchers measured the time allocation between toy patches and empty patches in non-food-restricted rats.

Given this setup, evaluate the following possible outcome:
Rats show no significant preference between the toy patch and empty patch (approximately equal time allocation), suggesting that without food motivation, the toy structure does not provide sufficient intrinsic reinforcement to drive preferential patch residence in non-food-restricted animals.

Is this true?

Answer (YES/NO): NO